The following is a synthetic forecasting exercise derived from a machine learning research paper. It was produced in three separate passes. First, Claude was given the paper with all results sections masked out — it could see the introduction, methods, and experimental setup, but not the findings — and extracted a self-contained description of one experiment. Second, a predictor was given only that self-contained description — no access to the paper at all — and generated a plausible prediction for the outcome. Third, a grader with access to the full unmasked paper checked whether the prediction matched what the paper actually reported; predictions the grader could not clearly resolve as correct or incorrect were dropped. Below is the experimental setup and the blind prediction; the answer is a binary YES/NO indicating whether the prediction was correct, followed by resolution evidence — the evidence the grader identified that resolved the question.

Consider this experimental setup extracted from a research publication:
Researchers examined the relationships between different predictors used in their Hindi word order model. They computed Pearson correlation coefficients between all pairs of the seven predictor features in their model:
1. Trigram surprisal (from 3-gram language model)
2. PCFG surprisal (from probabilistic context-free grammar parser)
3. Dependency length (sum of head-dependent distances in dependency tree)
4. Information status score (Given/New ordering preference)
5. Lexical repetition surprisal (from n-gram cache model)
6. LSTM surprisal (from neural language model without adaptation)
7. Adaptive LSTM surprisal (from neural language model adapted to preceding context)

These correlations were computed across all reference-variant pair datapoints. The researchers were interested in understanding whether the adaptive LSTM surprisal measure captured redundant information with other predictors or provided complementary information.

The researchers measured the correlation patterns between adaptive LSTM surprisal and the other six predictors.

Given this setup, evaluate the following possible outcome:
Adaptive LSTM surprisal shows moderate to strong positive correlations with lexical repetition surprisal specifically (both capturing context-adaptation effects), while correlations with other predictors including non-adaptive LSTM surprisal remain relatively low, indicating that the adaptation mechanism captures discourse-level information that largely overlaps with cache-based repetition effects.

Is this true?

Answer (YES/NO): NO